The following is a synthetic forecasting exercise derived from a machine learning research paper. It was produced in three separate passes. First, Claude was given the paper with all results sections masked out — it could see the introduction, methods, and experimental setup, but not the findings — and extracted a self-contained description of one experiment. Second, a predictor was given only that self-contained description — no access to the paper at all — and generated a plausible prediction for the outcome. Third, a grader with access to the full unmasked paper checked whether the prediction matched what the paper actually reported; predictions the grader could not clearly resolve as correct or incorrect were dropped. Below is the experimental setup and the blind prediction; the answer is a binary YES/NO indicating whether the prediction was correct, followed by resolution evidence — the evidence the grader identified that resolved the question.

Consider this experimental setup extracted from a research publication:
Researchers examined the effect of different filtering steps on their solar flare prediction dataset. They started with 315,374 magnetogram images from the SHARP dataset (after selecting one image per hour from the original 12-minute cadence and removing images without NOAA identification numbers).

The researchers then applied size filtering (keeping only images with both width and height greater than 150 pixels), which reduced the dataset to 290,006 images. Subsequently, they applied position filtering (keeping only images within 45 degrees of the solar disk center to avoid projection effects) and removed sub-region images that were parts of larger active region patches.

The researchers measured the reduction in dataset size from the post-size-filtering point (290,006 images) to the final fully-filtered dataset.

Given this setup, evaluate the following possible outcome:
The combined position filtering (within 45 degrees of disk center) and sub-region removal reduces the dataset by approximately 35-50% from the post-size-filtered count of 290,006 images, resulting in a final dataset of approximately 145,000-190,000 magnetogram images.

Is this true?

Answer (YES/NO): NO